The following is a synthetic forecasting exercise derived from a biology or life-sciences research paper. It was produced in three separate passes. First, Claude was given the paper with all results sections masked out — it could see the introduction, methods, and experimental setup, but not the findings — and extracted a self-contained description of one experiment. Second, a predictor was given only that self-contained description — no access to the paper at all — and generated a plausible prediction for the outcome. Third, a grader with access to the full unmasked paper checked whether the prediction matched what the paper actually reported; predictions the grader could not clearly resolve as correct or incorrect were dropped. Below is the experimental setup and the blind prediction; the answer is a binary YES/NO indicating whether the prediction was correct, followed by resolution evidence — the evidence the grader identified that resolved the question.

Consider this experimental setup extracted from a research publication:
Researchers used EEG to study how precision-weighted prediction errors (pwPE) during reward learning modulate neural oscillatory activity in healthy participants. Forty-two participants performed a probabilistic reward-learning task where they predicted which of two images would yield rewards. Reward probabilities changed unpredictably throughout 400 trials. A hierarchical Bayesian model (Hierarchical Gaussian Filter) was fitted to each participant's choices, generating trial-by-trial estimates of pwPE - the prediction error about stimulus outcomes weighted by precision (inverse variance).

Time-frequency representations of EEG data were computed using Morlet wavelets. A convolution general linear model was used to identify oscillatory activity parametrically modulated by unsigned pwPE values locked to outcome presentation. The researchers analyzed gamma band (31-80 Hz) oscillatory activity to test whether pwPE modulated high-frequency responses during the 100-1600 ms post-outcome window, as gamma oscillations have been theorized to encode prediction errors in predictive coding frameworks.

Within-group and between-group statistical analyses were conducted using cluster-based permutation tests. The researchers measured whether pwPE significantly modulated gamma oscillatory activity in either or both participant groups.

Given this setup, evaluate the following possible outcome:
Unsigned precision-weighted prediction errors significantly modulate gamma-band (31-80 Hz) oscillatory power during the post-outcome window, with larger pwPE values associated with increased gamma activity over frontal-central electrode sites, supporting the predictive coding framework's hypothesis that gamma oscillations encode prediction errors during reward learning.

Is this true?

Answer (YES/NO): NO